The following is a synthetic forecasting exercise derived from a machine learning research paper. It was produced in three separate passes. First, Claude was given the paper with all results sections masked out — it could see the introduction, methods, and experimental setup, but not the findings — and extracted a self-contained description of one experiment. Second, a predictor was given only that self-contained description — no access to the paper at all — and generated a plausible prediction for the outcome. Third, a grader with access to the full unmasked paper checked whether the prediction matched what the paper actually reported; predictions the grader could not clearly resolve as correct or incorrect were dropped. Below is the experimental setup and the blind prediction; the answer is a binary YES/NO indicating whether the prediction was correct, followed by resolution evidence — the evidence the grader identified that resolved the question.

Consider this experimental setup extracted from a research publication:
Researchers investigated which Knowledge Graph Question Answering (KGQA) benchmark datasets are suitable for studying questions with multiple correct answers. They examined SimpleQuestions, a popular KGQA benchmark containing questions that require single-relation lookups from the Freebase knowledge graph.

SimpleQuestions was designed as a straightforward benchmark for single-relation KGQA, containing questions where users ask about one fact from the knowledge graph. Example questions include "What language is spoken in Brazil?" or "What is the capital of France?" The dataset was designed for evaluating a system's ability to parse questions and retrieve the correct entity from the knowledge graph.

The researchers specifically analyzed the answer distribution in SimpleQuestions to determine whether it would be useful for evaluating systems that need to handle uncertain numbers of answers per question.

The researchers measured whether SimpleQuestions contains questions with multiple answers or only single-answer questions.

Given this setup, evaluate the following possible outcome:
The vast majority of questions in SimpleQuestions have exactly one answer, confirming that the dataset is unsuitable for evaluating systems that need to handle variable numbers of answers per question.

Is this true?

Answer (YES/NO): YES